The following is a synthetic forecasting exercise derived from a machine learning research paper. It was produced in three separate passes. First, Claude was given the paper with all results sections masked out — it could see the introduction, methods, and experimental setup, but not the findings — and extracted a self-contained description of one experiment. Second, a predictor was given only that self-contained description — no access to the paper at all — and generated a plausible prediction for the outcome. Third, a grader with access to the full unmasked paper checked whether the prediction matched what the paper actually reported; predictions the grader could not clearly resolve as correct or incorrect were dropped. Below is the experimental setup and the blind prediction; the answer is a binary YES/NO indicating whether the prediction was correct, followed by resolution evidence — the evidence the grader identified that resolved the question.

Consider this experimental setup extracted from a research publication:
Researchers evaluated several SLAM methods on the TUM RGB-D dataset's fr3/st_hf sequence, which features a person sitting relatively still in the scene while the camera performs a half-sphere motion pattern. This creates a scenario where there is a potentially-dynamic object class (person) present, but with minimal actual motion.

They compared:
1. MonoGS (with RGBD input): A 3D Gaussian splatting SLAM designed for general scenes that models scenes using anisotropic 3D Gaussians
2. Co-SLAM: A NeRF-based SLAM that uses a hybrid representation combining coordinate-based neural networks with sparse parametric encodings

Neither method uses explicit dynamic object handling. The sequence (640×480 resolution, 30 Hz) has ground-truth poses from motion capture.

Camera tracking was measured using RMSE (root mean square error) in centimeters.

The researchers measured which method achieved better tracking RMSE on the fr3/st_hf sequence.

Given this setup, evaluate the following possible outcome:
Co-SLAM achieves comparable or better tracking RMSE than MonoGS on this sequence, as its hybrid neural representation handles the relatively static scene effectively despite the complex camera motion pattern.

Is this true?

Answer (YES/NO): YES